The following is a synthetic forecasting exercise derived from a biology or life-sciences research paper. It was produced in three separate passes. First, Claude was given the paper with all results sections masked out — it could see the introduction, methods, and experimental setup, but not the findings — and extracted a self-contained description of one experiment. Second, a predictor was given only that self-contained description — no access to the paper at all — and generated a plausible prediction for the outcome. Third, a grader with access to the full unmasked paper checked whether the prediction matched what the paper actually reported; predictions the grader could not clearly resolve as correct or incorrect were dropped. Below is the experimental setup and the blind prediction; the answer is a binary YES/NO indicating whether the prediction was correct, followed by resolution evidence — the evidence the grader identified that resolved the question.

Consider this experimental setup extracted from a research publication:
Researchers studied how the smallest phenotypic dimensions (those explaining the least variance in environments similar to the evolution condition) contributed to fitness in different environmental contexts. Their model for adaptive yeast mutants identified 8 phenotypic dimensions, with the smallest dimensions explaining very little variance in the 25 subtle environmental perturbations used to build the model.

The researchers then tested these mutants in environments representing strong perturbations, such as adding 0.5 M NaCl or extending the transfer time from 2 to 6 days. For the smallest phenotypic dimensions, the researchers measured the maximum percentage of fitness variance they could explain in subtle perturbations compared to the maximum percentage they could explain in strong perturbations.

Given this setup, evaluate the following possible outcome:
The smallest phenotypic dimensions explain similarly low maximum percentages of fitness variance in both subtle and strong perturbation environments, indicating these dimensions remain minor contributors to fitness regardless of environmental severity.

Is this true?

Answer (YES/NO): NO